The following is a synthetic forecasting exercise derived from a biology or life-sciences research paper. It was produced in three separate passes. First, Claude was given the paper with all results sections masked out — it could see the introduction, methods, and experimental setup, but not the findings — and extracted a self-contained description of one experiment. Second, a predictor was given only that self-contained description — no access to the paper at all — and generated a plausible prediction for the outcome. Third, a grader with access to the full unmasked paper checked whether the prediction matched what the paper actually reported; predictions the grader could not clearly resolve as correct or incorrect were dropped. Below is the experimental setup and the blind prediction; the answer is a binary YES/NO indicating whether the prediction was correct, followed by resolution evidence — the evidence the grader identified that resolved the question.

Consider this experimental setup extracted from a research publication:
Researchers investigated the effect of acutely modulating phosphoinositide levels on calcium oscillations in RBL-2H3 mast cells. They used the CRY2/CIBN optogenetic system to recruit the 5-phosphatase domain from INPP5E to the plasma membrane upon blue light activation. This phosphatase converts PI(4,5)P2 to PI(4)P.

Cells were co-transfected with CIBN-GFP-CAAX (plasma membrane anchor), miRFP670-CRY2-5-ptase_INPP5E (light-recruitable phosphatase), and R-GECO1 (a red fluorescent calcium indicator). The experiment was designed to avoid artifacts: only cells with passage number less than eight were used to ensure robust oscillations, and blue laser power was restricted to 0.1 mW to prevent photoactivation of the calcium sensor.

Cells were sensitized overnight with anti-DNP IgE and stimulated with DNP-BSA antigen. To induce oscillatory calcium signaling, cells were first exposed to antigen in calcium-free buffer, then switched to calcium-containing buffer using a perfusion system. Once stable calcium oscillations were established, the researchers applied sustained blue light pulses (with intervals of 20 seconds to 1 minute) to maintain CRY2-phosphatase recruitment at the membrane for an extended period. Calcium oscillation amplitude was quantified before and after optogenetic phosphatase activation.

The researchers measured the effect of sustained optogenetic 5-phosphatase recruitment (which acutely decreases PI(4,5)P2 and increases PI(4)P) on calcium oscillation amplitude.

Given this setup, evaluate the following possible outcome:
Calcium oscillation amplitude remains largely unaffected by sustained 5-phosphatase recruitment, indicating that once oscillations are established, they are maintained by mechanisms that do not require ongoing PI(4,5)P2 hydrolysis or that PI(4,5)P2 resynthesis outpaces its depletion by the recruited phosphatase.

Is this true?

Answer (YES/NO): NO